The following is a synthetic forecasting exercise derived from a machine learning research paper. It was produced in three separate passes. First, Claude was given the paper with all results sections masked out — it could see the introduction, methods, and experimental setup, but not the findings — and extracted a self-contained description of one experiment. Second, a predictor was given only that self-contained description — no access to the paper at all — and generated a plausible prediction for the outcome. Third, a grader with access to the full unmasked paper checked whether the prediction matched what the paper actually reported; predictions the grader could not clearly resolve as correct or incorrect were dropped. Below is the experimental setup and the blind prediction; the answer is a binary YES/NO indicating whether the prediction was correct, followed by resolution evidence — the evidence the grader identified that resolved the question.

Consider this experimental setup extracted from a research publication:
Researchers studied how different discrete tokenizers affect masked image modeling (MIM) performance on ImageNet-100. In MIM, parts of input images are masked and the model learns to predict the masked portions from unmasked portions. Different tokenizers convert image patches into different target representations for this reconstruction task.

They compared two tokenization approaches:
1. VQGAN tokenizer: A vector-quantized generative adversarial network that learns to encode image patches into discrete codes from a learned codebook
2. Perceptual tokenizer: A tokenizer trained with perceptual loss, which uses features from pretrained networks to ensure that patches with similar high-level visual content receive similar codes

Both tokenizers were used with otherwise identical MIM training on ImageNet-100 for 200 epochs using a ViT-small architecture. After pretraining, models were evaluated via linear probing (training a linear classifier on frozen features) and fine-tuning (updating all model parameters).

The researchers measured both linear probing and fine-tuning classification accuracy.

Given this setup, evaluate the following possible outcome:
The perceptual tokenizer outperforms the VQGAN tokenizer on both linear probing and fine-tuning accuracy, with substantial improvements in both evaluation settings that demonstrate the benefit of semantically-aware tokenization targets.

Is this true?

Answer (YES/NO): YES